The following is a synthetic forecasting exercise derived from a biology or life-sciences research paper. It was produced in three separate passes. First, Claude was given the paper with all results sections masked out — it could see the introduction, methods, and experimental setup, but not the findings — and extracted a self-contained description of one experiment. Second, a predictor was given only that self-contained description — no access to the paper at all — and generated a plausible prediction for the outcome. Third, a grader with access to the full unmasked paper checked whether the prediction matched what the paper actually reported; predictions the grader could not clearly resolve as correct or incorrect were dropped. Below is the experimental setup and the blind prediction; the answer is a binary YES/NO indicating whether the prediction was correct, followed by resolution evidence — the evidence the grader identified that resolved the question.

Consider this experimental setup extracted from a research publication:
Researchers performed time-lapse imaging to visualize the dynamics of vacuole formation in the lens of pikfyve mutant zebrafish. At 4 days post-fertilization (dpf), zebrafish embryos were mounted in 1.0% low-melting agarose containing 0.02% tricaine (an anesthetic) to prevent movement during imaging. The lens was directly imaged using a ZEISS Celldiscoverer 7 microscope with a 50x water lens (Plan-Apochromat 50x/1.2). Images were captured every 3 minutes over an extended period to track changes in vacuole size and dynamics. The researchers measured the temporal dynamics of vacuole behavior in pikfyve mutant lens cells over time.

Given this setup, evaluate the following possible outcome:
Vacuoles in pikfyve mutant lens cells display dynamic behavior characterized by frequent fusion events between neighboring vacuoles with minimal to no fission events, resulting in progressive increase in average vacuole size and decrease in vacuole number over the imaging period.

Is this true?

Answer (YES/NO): YES